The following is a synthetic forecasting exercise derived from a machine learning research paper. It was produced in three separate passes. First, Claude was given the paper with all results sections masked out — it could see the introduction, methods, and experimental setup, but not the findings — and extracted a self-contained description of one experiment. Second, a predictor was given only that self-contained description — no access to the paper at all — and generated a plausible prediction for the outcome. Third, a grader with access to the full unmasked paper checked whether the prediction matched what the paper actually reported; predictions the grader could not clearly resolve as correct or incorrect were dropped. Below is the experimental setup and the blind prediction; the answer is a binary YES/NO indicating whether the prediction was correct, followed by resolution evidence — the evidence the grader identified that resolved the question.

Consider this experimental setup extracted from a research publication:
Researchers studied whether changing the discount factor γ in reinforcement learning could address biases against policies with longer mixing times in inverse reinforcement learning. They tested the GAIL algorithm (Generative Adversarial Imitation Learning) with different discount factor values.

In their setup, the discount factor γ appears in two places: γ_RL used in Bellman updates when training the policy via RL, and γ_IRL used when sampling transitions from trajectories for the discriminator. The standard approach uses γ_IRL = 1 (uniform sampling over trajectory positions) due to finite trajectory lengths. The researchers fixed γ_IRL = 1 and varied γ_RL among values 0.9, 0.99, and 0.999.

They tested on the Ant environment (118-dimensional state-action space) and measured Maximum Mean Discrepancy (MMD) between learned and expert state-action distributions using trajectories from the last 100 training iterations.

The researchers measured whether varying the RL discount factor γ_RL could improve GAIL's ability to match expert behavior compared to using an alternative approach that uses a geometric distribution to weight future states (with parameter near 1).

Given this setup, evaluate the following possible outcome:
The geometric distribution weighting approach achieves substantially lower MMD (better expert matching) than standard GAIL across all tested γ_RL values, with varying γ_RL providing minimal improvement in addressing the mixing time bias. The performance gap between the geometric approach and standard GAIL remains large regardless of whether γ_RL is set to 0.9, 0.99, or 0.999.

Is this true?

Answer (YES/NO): YES